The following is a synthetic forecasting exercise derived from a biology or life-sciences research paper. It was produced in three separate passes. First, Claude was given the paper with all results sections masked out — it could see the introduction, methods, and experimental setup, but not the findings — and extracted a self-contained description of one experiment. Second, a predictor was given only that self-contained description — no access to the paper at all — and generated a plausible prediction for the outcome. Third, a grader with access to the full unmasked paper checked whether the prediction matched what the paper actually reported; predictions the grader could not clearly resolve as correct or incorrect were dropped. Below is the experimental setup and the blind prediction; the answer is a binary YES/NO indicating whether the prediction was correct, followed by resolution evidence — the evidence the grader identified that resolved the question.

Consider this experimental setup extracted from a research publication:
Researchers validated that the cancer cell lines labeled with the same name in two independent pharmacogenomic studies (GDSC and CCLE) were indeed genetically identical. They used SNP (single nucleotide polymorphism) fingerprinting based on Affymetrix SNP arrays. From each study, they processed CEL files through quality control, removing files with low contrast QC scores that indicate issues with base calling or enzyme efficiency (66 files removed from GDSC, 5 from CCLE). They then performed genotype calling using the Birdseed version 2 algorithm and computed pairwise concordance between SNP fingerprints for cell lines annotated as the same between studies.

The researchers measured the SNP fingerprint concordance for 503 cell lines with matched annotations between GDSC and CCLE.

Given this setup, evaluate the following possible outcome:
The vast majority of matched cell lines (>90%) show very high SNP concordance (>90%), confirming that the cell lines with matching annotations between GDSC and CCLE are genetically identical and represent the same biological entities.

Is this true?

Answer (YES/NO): NO